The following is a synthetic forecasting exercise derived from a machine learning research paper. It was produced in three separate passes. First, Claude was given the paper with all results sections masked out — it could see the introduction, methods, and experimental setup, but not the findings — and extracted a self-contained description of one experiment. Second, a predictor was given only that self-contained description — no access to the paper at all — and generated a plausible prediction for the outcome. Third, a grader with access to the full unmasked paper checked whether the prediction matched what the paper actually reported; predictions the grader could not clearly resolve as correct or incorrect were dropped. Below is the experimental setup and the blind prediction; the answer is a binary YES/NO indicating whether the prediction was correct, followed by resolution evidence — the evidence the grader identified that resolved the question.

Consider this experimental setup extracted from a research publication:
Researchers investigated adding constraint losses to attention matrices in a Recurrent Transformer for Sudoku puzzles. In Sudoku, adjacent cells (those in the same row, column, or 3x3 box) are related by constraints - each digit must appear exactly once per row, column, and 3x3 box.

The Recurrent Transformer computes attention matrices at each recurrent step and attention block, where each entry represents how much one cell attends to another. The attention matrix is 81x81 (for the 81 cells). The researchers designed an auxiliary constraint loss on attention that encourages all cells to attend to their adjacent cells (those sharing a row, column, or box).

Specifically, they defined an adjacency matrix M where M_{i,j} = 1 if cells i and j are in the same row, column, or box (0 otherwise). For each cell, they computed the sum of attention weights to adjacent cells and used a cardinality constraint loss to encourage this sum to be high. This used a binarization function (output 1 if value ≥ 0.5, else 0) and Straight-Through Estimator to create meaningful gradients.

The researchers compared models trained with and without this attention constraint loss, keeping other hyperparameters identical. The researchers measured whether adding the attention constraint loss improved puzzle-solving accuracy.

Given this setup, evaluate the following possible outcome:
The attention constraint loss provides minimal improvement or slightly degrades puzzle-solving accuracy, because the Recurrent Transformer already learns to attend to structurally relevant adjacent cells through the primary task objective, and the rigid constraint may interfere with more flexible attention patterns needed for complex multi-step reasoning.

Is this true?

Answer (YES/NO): NO